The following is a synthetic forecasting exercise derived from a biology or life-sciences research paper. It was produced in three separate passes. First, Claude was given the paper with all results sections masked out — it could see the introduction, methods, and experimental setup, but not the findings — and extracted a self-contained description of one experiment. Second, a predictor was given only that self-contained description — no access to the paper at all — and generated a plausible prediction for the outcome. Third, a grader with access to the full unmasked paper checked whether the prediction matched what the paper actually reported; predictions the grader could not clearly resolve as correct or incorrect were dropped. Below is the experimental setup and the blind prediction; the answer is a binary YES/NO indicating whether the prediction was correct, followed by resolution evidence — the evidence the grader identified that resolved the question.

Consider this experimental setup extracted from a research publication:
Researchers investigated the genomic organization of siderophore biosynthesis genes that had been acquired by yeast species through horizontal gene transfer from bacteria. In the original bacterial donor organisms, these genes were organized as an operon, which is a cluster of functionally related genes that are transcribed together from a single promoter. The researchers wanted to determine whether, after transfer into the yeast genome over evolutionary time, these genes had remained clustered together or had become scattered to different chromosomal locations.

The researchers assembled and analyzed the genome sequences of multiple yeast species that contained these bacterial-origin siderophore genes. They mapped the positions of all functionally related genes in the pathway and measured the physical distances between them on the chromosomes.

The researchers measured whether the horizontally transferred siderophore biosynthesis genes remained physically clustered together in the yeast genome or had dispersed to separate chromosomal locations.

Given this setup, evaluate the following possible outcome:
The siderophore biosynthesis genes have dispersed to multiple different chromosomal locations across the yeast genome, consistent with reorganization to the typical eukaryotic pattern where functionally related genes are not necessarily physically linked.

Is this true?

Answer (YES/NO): NO